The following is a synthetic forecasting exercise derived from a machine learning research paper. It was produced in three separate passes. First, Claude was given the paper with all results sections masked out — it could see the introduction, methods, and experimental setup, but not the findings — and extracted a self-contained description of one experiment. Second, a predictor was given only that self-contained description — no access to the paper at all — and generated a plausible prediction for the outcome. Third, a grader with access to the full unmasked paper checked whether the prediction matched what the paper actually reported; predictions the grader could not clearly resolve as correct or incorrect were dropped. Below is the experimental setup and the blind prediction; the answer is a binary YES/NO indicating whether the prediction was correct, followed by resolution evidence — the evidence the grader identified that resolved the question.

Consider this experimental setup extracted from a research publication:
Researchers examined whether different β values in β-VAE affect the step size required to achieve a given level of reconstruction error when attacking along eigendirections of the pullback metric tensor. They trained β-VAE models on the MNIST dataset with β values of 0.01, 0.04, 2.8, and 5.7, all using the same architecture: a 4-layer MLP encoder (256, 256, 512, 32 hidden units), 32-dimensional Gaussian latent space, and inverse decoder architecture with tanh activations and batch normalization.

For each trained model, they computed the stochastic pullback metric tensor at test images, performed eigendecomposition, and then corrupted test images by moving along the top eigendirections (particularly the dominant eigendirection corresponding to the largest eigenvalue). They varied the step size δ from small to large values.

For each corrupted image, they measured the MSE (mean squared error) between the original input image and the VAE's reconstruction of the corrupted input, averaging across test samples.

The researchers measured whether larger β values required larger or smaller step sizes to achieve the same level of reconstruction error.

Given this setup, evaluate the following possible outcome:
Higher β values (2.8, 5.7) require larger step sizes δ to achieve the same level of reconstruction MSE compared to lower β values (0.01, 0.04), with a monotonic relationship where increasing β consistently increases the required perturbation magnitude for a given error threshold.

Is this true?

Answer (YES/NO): YES